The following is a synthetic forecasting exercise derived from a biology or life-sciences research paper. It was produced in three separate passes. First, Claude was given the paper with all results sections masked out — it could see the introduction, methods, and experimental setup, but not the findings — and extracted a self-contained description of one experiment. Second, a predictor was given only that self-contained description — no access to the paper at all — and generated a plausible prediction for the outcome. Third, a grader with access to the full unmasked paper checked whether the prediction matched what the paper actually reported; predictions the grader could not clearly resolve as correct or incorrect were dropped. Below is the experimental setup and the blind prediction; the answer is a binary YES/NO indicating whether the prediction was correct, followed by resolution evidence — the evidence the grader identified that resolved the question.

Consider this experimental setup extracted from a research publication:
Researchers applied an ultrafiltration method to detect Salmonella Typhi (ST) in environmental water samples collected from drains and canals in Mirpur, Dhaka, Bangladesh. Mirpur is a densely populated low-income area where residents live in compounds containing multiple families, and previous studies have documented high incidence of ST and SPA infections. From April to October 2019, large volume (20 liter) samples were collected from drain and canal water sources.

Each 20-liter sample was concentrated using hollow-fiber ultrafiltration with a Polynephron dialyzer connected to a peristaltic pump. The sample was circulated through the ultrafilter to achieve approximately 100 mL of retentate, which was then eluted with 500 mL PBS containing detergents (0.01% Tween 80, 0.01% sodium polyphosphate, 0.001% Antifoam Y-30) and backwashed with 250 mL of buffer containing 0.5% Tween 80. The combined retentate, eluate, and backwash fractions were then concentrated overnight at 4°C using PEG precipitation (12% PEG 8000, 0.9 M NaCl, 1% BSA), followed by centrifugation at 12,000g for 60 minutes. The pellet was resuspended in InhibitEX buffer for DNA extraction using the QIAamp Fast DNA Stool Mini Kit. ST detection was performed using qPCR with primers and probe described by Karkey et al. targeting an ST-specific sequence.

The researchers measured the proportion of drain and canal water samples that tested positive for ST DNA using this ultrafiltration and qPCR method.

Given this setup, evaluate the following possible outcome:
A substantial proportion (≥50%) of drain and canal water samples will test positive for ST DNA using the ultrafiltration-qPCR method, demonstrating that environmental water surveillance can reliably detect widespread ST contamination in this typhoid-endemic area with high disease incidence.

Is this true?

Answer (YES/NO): NO